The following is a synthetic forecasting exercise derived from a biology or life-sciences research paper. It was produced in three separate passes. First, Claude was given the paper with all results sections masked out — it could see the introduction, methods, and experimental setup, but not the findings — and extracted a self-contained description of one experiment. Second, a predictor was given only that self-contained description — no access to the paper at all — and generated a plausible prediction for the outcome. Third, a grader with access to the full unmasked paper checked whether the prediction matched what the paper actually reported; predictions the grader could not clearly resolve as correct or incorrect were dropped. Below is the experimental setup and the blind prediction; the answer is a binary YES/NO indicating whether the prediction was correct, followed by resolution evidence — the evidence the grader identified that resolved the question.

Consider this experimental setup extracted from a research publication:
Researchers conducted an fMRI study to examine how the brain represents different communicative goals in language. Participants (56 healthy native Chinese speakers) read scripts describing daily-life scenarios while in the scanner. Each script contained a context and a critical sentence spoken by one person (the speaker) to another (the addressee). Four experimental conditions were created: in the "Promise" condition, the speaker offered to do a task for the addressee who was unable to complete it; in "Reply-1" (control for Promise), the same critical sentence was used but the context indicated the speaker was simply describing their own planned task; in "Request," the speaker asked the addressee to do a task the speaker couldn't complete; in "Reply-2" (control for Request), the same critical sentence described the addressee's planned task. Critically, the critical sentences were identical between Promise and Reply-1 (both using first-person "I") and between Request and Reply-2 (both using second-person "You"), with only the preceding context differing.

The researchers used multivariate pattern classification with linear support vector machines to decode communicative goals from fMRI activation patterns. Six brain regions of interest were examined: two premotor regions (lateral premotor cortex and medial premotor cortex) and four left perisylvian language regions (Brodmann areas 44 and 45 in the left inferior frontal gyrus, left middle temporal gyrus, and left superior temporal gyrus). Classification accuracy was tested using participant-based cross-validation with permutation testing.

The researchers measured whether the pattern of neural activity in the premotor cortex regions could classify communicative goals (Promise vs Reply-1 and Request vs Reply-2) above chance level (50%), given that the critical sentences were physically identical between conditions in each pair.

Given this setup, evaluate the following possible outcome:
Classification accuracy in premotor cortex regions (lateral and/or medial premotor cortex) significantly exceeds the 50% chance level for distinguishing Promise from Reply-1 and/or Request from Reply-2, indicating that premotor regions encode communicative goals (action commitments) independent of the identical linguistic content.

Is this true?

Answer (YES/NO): YES